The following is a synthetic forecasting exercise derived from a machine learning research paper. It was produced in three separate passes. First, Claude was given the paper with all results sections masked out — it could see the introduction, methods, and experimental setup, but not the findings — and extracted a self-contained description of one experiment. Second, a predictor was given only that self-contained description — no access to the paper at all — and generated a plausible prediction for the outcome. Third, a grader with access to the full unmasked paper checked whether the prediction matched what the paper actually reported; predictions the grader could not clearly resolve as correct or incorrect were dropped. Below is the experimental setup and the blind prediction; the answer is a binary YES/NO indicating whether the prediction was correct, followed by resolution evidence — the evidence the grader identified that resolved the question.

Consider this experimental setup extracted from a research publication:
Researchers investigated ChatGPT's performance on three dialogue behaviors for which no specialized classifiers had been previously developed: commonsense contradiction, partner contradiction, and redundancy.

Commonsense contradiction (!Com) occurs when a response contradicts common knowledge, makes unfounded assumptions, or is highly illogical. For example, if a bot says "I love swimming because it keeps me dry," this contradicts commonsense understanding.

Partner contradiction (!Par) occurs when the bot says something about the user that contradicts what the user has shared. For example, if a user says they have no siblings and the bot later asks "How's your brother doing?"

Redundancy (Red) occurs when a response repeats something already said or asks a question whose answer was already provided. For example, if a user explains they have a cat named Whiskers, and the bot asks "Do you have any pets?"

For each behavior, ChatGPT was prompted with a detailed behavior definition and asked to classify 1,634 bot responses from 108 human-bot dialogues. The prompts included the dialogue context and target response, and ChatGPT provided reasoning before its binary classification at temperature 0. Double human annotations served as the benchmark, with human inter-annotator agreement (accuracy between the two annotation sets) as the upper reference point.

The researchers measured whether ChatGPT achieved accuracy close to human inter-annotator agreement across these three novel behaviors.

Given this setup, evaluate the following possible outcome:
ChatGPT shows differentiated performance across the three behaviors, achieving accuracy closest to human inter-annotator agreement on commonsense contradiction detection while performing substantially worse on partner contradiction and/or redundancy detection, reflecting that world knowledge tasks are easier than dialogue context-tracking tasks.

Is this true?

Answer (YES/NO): NO